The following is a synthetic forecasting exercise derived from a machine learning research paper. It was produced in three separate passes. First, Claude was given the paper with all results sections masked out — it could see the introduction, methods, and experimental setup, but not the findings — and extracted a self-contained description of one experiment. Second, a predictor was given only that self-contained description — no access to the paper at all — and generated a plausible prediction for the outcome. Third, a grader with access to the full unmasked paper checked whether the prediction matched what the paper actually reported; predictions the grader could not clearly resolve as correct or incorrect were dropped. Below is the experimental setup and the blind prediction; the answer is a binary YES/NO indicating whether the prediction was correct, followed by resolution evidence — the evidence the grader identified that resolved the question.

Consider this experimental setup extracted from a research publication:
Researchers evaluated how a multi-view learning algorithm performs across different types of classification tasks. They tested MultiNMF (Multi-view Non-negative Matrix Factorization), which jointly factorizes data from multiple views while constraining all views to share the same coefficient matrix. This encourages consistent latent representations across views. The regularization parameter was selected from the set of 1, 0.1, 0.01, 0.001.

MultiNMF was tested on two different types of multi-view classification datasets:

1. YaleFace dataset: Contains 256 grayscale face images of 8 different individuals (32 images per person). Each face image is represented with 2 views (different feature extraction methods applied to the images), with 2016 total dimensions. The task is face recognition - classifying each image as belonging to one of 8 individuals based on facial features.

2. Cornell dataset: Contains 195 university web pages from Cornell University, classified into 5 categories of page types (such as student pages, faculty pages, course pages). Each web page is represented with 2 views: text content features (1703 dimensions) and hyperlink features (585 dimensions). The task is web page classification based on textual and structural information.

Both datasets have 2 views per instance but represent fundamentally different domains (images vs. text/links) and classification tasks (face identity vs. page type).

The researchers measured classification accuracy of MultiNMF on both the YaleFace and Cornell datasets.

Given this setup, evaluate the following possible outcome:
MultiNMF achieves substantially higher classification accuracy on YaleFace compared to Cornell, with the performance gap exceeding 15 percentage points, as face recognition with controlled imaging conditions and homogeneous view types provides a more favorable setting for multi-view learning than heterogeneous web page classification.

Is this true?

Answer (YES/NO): NO